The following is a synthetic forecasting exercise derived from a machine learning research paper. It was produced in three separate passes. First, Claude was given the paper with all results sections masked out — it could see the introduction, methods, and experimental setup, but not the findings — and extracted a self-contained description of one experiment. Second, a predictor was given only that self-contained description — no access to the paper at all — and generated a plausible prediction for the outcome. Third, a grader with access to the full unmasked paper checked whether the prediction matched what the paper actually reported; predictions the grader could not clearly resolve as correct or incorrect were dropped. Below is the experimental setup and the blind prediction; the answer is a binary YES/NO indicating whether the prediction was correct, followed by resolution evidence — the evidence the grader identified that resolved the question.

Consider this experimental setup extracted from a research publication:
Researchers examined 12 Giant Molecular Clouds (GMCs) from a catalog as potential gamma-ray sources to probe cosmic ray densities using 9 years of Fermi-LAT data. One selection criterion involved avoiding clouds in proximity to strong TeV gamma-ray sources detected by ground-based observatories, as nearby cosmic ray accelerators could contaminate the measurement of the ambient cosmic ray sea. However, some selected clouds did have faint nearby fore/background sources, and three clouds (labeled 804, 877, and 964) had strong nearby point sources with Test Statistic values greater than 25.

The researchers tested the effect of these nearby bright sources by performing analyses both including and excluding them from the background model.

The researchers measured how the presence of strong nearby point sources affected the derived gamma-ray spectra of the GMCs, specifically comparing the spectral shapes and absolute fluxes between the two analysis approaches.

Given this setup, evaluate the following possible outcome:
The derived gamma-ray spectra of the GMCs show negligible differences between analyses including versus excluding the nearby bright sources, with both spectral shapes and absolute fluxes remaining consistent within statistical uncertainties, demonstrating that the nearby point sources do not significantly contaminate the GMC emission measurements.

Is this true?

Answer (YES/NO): NO